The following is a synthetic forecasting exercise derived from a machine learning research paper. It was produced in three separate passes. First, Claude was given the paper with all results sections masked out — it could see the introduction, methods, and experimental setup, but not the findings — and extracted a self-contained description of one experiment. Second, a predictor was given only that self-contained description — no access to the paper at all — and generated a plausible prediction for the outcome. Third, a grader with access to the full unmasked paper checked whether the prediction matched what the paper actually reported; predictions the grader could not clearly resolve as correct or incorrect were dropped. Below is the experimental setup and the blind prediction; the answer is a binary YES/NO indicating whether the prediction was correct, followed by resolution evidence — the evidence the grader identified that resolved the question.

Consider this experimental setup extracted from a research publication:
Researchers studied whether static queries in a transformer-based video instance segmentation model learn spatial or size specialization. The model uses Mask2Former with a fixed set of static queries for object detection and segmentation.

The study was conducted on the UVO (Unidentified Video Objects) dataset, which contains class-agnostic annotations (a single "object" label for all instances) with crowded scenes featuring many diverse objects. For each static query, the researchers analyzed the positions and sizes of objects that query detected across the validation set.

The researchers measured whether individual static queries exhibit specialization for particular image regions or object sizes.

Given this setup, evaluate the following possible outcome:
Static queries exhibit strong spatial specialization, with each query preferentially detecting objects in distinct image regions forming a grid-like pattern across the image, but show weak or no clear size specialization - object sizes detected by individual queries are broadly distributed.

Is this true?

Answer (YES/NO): NO